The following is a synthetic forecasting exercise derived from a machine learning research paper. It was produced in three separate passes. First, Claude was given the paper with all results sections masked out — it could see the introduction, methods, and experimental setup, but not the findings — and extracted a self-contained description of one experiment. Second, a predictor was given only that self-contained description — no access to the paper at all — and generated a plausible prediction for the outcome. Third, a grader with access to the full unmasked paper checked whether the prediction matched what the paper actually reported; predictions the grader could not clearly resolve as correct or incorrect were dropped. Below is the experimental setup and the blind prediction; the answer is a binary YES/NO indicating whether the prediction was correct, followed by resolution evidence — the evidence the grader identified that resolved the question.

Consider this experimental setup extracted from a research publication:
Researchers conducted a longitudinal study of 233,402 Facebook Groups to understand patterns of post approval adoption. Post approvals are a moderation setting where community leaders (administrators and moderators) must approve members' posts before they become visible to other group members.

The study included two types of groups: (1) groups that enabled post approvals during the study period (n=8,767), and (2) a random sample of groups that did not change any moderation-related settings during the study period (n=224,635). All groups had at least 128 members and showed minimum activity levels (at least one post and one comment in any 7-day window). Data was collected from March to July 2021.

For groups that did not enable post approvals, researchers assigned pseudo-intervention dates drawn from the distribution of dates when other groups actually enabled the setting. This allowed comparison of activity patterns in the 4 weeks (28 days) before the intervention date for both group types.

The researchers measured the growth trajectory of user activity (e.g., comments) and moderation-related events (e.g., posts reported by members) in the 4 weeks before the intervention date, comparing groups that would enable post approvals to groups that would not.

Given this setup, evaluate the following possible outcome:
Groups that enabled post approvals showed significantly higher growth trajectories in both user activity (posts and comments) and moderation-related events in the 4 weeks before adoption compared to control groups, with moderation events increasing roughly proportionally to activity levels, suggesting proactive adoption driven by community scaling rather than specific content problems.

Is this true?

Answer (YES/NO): NO